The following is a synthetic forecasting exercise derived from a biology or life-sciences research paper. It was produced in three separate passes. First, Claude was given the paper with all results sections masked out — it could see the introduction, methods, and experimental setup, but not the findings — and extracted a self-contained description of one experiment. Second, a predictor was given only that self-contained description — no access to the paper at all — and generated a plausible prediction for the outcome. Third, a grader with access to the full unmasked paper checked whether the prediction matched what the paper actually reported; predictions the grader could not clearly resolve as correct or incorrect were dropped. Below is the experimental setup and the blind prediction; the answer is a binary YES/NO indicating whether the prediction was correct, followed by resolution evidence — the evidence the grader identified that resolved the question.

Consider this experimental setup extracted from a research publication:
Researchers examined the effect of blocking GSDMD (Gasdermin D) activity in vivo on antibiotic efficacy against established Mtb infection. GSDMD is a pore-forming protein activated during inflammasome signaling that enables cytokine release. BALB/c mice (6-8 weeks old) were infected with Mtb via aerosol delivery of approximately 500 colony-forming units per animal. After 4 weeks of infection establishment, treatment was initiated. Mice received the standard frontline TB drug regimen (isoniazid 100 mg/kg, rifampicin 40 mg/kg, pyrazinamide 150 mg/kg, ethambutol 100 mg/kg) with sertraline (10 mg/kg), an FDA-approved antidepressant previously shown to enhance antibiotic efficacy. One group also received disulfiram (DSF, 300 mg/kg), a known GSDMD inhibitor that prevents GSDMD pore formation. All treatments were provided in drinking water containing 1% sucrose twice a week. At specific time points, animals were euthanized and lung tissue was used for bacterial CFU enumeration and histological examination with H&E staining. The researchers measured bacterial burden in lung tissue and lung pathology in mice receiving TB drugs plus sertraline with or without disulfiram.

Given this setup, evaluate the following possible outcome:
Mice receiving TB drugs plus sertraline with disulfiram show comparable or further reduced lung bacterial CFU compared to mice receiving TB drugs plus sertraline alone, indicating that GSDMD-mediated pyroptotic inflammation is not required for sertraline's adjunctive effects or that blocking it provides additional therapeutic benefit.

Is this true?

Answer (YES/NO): NO